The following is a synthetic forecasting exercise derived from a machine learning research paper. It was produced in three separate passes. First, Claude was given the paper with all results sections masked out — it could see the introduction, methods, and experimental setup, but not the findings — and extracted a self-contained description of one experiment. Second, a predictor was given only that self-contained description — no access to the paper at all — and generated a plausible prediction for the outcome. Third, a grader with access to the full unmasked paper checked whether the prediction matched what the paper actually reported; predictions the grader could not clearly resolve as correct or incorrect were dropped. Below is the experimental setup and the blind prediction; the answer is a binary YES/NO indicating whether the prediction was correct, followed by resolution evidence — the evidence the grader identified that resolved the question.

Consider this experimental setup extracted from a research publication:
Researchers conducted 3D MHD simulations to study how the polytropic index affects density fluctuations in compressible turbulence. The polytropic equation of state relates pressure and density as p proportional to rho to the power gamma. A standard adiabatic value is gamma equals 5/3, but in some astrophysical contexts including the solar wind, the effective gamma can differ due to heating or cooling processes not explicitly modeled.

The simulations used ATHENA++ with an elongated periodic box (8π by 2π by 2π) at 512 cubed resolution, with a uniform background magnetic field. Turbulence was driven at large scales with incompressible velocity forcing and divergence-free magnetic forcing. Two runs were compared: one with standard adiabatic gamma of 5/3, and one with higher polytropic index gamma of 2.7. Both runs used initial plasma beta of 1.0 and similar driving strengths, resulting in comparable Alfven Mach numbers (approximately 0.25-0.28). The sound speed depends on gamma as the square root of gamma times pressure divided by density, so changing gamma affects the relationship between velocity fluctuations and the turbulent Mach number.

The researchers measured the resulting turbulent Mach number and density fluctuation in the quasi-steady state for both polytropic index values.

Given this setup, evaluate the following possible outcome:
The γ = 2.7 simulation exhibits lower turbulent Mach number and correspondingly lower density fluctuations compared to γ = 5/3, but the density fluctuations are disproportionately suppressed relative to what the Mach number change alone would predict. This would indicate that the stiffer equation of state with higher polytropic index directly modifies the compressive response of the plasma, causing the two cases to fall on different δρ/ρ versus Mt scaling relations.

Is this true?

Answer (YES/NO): NO